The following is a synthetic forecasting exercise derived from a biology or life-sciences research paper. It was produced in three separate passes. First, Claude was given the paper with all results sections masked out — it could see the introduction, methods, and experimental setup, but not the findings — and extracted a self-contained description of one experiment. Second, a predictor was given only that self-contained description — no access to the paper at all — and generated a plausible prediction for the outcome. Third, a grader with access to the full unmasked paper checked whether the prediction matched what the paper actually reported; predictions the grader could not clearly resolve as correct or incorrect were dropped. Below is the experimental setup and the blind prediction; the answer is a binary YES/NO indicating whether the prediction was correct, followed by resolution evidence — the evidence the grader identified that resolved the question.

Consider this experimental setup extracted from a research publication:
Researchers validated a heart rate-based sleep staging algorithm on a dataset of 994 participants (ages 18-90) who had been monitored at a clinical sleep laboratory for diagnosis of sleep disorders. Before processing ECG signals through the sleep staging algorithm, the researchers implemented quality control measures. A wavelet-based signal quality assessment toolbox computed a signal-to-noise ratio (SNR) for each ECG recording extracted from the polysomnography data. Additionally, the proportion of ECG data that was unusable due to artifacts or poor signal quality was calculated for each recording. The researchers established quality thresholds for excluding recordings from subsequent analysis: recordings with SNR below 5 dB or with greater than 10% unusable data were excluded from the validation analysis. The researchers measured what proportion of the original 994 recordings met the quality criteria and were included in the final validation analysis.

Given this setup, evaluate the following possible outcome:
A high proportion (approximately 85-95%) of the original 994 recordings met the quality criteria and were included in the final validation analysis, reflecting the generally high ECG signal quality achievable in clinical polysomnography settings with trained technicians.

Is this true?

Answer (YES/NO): NO